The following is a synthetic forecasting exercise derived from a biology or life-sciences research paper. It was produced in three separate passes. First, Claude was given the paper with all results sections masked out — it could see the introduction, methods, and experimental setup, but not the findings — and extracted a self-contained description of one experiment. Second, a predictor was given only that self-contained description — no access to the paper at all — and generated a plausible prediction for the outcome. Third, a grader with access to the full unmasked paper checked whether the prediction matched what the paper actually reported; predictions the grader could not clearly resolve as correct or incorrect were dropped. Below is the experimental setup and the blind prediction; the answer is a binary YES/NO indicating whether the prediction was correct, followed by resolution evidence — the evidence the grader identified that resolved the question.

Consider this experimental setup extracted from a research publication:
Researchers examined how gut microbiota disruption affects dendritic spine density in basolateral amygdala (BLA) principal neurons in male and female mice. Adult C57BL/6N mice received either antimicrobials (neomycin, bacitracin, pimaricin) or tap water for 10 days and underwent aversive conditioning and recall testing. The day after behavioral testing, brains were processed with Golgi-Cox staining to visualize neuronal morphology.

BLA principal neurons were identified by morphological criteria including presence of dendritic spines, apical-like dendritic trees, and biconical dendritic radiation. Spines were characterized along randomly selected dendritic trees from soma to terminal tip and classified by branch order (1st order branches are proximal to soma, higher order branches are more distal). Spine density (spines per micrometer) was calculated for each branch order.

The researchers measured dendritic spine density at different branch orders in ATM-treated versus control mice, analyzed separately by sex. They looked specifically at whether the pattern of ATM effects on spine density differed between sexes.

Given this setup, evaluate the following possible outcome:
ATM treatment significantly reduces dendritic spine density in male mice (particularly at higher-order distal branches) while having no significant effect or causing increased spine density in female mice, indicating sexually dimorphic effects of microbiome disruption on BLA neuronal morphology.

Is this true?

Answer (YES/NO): NO